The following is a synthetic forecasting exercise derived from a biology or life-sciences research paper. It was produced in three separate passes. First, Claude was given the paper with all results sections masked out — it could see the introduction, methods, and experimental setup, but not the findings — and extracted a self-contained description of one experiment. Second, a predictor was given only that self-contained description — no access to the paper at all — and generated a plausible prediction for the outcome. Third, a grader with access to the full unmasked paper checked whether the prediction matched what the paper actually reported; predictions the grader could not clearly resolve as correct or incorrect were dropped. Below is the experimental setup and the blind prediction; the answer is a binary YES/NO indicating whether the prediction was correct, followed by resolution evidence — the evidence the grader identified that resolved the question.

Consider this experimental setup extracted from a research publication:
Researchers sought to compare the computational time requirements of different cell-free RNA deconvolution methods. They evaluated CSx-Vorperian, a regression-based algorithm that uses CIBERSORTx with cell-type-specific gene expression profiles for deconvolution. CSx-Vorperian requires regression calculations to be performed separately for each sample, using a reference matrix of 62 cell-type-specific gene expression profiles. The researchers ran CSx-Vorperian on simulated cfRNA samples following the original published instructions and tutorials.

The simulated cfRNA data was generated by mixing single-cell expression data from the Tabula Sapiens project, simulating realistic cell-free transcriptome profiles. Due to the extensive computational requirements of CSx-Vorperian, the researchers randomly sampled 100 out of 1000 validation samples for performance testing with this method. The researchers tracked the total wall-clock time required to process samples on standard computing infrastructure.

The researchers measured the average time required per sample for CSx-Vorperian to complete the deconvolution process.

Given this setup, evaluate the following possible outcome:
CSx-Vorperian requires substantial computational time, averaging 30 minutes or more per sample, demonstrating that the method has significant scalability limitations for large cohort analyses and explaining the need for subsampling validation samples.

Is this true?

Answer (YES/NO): NO